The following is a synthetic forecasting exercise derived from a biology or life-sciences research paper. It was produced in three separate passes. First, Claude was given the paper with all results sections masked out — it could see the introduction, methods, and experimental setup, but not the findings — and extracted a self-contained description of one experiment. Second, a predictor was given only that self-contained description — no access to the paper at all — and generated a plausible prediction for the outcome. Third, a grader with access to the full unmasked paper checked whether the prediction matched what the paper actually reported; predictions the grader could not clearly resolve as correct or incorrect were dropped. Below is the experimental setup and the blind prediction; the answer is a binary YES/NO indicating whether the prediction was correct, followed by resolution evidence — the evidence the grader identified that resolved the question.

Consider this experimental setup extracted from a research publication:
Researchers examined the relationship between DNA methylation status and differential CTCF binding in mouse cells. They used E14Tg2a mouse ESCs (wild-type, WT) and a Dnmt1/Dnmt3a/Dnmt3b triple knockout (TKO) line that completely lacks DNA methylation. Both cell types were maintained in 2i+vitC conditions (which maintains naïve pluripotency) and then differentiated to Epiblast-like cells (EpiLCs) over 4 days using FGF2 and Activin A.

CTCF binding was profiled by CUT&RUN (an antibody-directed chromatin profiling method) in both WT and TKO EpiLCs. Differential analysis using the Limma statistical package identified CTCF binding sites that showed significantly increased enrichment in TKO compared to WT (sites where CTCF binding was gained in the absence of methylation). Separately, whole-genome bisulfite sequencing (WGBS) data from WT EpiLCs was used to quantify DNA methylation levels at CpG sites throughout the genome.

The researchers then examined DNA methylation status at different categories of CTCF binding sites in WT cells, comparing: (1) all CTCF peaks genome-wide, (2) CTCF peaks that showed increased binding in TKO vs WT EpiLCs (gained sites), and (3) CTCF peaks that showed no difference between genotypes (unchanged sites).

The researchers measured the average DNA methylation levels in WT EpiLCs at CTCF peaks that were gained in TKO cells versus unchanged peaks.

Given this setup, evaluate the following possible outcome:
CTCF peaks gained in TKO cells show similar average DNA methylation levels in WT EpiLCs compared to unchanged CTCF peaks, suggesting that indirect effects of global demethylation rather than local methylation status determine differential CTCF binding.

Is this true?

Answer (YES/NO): NO